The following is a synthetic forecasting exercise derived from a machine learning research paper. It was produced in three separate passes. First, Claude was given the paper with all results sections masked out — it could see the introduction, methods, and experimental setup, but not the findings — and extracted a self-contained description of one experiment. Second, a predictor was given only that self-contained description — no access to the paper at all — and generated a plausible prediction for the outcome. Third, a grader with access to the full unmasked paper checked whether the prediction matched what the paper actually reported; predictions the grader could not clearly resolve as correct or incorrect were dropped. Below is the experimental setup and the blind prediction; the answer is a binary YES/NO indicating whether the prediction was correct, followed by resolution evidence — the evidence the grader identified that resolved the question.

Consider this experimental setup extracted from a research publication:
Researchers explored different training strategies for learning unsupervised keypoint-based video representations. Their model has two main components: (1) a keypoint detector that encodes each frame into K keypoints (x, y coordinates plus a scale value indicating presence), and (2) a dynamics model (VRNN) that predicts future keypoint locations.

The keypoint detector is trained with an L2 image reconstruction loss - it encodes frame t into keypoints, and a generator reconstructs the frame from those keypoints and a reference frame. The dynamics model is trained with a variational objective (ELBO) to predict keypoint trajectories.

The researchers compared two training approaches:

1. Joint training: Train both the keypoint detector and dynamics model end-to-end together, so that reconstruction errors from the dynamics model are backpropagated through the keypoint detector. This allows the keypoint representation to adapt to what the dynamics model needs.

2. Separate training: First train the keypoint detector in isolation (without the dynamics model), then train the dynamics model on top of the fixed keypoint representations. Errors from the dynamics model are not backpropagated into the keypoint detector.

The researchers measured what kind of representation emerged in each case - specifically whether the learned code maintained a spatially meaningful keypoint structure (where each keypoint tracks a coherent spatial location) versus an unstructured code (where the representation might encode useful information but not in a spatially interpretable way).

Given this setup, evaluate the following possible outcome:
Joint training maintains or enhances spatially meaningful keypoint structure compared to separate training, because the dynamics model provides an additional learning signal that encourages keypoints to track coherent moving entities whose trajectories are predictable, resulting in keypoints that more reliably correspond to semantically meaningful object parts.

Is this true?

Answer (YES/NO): NO